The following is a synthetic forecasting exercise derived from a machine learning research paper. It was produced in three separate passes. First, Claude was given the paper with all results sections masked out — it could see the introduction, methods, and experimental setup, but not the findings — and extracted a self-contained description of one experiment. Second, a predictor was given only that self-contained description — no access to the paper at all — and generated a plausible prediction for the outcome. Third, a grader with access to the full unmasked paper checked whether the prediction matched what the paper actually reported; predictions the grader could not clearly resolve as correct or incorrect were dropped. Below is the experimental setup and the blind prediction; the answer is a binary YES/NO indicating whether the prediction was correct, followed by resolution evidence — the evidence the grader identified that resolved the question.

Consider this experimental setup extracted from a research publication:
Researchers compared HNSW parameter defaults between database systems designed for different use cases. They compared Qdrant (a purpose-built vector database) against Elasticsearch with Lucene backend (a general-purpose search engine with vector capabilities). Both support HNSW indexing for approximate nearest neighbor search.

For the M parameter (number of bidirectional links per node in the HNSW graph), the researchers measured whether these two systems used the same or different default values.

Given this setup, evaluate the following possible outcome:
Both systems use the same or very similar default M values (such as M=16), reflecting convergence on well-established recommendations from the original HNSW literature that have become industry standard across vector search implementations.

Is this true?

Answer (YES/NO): YES